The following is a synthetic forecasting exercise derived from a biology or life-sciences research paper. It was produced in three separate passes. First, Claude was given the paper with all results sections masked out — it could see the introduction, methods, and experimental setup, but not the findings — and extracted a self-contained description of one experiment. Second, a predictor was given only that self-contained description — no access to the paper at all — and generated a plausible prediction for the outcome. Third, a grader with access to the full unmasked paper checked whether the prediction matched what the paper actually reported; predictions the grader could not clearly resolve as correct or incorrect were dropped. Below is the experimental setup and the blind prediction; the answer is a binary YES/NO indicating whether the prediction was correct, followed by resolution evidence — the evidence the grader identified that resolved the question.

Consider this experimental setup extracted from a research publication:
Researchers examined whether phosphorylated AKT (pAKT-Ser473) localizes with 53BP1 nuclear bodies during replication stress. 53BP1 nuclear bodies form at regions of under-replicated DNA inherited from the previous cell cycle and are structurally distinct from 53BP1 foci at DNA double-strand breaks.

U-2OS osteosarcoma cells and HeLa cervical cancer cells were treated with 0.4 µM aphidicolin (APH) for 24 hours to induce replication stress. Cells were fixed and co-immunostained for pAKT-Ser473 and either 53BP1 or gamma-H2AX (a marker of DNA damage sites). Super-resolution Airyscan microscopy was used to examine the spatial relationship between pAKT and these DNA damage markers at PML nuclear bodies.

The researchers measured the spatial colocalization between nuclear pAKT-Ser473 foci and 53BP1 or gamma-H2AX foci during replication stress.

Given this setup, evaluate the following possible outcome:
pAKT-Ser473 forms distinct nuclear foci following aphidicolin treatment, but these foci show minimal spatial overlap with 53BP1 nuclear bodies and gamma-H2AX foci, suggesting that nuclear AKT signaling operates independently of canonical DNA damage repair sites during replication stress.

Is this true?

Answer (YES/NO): NO